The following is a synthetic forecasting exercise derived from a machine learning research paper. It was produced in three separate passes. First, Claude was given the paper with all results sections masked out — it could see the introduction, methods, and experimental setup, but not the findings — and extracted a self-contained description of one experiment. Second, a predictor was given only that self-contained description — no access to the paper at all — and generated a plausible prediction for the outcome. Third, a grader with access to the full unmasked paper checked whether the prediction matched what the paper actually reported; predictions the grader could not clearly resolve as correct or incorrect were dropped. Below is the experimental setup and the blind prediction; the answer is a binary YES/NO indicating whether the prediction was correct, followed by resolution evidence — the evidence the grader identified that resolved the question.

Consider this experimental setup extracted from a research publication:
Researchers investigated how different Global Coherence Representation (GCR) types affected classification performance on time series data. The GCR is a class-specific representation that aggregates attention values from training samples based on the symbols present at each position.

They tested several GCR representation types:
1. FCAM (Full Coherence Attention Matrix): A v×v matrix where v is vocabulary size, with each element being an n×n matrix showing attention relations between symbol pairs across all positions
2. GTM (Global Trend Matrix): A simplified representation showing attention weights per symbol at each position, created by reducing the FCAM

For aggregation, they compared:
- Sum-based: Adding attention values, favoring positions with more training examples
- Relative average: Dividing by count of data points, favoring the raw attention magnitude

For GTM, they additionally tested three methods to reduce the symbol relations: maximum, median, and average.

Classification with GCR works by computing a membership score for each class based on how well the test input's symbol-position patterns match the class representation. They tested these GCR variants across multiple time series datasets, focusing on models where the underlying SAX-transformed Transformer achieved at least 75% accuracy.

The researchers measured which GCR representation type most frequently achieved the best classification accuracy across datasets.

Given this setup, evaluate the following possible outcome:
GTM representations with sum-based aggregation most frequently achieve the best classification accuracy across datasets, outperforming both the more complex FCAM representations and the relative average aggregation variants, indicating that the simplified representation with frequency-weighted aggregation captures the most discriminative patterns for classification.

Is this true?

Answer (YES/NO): NO